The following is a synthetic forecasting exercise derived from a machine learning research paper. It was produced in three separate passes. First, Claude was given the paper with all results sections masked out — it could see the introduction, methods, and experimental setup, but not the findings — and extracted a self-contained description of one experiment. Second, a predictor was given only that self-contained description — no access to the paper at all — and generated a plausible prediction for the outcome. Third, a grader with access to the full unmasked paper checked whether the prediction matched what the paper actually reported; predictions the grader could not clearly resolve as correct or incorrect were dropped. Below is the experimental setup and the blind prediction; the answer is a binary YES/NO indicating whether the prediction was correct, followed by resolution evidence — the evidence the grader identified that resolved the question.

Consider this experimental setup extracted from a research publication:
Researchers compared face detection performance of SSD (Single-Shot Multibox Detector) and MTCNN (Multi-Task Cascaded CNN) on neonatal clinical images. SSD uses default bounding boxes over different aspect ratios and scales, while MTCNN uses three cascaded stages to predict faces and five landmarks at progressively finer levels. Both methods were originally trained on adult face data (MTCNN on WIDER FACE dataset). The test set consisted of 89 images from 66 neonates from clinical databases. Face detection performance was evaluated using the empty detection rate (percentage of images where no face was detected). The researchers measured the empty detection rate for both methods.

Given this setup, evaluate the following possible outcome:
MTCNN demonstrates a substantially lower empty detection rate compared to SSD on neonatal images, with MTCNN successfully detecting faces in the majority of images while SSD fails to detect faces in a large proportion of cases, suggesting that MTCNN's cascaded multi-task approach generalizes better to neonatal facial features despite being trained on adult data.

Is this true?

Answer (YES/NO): NO